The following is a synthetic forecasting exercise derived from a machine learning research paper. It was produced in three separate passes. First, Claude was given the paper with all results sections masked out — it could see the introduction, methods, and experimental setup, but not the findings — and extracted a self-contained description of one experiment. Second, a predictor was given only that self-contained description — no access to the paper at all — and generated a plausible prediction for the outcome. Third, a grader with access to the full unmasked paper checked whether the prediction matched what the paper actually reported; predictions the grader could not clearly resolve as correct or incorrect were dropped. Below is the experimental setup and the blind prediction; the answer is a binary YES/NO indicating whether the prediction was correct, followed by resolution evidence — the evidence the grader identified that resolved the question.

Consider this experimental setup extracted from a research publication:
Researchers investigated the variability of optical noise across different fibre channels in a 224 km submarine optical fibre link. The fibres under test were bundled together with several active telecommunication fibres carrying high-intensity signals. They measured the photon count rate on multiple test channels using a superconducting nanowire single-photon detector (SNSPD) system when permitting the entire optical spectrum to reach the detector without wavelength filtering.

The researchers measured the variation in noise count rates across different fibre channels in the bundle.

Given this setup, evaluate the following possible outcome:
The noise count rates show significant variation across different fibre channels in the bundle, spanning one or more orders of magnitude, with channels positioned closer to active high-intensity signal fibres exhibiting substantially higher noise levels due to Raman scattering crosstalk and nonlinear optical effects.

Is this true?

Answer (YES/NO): NO